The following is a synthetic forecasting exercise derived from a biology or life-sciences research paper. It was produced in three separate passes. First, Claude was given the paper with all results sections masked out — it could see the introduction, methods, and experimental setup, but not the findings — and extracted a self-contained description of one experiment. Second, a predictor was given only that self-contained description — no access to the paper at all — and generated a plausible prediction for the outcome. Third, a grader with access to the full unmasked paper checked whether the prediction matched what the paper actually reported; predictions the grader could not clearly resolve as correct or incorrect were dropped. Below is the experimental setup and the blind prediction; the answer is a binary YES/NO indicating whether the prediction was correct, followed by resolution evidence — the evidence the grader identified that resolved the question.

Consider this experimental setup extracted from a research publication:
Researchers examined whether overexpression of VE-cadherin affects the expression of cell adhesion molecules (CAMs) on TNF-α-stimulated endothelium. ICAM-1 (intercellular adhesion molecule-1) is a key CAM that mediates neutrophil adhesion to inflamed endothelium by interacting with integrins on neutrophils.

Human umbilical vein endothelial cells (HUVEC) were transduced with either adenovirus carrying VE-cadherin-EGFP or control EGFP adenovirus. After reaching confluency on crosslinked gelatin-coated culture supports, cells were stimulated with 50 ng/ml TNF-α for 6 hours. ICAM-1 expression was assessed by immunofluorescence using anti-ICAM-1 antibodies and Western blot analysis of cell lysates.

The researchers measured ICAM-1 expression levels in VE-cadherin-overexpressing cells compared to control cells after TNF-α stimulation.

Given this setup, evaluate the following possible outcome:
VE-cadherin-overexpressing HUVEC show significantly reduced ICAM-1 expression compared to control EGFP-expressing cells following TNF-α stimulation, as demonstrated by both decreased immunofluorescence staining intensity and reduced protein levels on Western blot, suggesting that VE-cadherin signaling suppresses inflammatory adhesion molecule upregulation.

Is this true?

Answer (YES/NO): NO